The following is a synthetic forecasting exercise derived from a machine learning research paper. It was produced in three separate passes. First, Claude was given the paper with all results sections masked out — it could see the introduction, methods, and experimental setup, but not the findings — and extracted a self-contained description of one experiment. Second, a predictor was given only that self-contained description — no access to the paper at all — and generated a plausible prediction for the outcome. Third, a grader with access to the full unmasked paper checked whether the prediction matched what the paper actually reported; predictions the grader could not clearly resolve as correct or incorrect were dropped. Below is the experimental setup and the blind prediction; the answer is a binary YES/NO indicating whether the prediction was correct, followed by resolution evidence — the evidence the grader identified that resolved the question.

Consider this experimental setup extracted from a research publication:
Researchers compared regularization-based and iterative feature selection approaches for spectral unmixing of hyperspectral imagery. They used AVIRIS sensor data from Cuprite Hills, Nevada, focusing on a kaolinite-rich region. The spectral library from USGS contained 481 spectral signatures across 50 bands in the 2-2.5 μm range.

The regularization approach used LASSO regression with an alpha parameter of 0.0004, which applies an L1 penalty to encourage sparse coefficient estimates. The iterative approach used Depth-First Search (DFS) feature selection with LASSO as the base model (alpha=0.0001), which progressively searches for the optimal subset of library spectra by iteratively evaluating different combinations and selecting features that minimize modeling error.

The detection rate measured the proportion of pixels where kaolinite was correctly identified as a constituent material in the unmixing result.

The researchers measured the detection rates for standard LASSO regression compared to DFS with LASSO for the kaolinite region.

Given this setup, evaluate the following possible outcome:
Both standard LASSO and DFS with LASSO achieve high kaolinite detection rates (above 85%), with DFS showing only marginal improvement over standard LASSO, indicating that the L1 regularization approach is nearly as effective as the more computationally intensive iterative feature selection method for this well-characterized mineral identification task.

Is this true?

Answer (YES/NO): NO